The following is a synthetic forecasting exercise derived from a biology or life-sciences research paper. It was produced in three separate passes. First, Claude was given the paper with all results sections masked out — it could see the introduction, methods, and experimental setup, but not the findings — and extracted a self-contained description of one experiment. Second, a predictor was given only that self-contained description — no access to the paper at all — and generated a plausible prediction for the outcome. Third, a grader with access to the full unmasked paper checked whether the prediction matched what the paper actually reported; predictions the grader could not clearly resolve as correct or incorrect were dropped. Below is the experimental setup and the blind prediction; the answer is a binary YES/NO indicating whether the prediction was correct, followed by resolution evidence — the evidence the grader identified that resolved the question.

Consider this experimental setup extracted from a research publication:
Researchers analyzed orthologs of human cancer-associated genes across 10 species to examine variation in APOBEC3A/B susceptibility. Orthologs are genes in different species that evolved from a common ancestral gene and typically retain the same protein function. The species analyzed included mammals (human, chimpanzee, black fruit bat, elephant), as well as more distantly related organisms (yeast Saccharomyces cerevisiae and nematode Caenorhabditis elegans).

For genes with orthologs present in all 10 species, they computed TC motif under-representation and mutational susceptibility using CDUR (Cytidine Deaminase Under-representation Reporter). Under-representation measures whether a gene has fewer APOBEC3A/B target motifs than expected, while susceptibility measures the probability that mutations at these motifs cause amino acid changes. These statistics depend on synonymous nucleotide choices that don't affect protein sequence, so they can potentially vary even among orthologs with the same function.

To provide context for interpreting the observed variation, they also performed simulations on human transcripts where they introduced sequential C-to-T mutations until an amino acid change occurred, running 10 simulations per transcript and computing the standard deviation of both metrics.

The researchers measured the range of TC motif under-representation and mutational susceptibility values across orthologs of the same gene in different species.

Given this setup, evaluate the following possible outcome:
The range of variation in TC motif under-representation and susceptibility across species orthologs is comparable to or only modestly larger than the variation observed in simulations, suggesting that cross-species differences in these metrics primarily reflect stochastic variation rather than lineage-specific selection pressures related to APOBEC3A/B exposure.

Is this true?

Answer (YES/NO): NO